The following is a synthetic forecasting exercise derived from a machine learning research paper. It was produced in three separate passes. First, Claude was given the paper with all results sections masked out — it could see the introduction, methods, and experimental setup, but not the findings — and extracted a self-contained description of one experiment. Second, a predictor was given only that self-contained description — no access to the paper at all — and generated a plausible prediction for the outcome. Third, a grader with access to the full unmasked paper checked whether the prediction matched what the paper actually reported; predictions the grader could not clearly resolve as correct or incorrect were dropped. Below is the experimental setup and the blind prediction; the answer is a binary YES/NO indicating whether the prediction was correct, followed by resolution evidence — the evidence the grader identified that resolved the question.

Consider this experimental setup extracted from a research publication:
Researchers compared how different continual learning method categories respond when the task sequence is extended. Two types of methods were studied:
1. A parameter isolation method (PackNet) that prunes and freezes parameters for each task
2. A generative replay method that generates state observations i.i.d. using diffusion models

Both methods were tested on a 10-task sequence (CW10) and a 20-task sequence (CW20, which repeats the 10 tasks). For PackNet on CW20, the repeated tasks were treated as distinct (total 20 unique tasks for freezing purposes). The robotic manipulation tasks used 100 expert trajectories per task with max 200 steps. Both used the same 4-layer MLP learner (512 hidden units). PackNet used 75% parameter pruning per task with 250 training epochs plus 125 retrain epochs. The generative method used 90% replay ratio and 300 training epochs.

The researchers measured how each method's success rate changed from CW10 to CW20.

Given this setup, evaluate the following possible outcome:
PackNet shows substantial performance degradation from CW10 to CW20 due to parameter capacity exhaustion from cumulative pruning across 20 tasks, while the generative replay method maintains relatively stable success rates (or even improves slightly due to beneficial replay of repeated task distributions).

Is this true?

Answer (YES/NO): YES